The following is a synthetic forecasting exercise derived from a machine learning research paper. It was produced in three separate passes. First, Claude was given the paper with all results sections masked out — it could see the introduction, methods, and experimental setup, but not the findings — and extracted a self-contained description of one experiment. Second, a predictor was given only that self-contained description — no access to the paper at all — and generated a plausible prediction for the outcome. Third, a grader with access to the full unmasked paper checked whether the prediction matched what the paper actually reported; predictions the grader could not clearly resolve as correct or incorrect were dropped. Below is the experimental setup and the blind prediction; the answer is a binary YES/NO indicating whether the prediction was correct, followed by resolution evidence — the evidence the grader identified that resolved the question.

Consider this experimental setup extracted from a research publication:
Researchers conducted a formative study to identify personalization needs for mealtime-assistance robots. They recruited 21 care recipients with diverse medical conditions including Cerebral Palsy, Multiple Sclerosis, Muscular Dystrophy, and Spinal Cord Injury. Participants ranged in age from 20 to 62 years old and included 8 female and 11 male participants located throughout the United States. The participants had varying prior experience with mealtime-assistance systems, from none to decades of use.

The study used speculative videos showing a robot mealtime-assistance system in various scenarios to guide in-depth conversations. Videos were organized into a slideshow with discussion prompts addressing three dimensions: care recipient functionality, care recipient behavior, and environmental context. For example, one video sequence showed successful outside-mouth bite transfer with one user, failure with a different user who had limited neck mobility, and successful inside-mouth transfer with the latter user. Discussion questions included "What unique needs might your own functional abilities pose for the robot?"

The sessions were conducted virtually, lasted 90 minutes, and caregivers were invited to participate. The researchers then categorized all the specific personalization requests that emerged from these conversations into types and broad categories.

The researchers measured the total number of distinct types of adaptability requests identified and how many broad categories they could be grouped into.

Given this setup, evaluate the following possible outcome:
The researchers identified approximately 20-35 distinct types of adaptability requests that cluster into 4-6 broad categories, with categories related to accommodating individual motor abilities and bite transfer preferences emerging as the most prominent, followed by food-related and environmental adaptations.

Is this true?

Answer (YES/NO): NO